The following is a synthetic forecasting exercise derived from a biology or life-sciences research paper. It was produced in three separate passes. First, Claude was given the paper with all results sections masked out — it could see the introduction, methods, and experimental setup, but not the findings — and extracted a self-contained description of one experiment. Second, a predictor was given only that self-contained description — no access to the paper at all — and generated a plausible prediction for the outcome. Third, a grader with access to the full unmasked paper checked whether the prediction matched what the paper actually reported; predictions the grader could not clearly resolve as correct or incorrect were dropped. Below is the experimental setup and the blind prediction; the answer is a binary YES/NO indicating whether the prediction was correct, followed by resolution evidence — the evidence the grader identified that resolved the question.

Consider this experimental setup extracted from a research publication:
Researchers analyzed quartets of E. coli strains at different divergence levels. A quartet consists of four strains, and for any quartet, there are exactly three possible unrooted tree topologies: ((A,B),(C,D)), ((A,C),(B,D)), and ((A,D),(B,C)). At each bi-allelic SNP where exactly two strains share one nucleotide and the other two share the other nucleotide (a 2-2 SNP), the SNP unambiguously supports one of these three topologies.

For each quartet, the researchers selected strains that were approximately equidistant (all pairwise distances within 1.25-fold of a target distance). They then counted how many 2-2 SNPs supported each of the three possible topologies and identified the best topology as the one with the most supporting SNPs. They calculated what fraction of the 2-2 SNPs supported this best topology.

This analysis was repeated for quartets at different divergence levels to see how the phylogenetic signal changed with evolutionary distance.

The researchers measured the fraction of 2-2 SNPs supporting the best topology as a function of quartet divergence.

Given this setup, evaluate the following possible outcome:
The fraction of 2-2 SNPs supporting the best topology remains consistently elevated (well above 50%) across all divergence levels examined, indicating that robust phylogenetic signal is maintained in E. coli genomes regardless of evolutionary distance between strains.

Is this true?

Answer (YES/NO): NO